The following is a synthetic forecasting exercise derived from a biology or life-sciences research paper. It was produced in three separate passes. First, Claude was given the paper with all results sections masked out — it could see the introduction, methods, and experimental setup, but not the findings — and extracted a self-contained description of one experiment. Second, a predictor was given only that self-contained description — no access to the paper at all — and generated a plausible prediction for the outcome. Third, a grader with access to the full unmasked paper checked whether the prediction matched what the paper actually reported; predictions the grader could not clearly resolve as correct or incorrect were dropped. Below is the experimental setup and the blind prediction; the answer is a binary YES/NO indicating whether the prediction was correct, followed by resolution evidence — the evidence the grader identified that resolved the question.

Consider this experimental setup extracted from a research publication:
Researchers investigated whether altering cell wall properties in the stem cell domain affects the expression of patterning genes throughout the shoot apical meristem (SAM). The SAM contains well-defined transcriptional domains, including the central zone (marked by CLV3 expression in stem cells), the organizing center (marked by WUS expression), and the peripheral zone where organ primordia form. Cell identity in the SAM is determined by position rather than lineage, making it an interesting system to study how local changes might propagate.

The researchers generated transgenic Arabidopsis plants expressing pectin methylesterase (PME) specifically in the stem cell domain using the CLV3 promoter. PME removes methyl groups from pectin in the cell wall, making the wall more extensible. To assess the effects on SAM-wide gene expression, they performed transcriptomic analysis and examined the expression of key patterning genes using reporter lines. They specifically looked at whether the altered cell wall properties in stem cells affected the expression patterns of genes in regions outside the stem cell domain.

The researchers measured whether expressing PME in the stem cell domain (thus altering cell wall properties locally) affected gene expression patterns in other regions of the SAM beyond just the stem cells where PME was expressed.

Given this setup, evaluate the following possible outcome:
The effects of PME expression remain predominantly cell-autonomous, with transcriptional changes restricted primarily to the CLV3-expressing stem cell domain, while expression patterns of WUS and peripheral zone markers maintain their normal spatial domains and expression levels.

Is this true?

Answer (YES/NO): NO